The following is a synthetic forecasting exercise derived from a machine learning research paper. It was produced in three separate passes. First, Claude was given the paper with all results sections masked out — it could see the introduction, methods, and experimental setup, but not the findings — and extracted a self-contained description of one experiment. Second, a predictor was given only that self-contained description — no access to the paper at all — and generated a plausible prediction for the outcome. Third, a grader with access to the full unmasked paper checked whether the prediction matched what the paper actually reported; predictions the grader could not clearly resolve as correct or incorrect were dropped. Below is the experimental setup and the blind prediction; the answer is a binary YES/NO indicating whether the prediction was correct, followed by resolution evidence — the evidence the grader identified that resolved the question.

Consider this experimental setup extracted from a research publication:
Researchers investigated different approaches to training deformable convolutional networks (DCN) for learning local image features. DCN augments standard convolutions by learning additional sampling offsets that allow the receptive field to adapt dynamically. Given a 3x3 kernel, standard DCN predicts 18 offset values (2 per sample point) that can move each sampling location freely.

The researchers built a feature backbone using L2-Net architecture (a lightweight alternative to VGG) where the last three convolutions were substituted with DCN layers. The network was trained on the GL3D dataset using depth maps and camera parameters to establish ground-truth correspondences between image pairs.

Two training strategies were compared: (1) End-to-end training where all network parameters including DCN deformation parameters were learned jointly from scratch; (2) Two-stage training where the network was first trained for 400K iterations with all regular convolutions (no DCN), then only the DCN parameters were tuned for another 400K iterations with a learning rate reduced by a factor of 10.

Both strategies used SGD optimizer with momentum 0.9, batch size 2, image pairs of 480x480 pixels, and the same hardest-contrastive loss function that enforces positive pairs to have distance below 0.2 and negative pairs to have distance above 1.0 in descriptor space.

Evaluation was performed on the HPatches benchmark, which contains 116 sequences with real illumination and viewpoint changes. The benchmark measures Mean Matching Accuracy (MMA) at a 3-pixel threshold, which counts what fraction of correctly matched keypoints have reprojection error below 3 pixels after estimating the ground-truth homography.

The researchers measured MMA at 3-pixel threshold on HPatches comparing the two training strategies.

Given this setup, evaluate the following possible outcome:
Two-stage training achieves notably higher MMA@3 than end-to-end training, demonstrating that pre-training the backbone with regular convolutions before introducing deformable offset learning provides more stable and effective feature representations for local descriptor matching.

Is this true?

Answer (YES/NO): YES